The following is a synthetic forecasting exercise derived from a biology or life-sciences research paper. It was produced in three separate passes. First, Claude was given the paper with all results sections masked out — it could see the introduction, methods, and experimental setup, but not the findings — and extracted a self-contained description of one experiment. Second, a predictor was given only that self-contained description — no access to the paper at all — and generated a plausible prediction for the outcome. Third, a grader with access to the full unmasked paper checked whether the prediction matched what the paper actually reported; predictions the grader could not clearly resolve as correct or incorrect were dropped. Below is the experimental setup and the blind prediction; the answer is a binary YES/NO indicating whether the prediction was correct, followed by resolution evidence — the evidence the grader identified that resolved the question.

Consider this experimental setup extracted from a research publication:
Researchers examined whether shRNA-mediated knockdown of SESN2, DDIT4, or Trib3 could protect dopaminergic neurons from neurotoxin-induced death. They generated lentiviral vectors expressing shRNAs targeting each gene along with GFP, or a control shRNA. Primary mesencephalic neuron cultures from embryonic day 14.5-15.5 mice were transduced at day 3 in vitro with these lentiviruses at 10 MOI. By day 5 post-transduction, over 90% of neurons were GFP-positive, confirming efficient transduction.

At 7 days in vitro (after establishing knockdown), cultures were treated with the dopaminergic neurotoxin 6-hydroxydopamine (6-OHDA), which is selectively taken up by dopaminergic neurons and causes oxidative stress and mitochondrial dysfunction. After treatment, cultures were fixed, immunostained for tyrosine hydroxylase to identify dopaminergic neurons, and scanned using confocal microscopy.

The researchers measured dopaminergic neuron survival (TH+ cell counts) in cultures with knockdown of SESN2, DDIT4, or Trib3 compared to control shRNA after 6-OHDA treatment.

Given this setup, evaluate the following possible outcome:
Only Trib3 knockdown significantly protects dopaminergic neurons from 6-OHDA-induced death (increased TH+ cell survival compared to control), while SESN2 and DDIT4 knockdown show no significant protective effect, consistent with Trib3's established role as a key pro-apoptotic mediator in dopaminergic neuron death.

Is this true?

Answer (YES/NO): NO